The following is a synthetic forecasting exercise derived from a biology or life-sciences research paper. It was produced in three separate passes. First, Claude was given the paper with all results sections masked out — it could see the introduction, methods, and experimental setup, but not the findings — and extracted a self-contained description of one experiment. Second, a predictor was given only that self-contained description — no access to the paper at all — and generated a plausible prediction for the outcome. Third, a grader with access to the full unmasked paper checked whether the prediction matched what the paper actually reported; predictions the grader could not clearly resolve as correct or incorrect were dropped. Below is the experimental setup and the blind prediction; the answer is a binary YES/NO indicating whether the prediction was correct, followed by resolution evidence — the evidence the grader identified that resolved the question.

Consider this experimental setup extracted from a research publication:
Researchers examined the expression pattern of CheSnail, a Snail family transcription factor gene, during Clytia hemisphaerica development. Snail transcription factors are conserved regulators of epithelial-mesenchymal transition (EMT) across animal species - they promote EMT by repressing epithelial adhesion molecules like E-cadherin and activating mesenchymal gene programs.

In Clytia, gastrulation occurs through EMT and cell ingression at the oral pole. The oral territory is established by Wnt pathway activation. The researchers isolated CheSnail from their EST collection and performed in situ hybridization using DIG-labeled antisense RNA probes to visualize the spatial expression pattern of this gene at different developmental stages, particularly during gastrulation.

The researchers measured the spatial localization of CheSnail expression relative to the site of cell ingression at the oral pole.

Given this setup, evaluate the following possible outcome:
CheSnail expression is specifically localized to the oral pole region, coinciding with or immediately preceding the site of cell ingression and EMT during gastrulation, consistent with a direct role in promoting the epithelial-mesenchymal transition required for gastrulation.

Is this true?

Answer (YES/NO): NO